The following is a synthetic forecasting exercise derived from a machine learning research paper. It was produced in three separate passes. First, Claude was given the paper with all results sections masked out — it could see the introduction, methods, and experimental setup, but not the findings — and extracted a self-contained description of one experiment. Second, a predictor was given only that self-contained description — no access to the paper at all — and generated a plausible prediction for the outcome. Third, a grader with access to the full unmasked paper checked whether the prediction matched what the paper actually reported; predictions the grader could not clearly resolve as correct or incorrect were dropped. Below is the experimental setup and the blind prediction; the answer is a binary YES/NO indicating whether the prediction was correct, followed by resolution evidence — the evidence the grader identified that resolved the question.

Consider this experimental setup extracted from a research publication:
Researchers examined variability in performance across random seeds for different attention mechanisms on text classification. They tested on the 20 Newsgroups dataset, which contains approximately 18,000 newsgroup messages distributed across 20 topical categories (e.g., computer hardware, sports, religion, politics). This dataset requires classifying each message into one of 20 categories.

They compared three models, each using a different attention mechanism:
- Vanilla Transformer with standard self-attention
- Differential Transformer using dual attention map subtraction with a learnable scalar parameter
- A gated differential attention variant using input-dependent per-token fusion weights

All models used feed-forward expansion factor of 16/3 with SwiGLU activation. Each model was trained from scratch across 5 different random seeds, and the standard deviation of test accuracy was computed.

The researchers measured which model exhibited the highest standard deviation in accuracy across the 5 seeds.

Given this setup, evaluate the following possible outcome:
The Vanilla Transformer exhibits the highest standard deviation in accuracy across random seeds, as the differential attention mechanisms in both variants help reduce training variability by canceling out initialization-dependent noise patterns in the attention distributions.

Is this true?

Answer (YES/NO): NO